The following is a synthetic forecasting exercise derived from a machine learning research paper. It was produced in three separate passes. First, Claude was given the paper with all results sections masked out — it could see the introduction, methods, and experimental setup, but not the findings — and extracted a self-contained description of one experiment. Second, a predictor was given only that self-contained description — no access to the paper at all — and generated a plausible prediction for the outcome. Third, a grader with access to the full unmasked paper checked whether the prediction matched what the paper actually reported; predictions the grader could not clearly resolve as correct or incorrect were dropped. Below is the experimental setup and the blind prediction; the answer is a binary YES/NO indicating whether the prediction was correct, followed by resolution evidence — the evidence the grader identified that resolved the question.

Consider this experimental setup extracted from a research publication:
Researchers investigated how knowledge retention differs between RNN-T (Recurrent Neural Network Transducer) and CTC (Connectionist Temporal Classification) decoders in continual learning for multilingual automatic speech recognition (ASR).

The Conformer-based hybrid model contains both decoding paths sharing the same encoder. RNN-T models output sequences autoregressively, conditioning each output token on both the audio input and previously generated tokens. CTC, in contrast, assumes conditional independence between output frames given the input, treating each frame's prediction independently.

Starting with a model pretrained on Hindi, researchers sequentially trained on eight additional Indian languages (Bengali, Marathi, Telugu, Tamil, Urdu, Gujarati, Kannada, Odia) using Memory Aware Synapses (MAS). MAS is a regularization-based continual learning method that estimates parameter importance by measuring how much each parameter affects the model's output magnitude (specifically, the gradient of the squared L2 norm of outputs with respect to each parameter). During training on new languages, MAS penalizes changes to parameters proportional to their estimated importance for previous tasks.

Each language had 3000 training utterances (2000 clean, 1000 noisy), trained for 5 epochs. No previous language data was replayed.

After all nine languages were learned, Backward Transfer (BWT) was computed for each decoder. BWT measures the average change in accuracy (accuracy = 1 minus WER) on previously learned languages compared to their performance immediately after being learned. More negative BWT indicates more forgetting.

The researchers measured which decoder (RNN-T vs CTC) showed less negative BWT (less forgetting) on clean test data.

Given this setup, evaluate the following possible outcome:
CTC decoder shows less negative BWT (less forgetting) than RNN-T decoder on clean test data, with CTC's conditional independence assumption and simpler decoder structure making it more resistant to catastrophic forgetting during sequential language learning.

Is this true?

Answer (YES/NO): YES